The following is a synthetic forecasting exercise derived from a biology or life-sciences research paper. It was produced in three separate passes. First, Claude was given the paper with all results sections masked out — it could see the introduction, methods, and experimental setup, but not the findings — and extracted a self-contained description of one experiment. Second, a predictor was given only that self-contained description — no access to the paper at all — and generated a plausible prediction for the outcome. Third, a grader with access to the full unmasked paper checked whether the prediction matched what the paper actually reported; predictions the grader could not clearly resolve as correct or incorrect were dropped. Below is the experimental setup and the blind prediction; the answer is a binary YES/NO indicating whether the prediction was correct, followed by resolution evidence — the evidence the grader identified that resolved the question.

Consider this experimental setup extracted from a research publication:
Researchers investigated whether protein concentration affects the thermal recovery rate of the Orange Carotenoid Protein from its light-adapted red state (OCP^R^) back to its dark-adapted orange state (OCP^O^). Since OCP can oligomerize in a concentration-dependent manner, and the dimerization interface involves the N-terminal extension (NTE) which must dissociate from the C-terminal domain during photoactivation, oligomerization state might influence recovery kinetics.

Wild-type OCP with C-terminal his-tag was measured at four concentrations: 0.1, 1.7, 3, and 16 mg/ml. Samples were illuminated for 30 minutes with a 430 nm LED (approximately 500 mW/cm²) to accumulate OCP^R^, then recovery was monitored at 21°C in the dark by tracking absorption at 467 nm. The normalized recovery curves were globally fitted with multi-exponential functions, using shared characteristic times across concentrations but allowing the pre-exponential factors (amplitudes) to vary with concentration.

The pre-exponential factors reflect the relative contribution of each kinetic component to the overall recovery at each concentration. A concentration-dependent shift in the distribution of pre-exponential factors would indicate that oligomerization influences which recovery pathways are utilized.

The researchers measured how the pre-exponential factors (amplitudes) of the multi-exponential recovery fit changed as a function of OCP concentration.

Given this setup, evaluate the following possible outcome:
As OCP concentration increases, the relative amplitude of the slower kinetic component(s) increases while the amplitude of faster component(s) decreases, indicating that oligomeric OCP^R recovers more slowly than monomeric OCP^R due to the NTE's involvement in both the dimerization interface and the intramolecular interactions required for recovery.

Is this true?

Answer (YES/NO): YES